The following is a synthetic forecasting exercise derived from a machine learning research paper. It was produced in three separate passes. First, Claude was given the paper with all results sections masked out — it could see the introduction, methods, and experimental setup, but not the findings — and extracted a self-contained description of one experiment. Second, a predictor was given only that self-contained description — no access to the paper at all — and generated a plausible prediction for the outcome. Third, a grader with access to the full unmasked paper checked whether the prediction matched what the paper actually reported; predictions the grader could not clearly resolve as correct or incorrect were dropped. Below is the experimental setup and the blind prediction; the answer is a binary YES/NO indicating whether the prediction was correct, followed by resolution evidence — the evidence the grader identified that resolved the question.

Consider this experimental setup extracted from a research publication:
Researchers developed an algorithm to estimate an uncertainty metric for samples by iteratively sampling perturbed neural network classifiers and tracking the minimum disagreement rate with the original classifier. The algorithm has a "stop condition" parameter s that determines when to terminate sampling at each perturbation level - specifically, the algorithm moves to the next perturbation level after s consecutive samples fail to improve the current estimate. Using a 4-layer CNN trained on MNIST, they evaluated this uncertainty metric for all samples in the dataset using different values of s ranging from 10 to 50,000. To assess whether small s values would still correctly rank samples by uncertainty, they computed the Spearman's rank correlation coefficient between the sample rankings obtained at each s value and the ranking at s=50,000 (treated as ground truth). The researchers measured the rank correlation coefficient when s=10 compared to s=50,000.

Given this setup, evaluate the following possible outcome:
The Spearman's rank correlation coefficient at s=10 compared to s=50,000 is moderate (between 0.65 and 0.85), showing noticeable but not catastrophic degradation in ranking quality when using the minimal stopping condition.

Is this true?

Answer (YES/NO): NO